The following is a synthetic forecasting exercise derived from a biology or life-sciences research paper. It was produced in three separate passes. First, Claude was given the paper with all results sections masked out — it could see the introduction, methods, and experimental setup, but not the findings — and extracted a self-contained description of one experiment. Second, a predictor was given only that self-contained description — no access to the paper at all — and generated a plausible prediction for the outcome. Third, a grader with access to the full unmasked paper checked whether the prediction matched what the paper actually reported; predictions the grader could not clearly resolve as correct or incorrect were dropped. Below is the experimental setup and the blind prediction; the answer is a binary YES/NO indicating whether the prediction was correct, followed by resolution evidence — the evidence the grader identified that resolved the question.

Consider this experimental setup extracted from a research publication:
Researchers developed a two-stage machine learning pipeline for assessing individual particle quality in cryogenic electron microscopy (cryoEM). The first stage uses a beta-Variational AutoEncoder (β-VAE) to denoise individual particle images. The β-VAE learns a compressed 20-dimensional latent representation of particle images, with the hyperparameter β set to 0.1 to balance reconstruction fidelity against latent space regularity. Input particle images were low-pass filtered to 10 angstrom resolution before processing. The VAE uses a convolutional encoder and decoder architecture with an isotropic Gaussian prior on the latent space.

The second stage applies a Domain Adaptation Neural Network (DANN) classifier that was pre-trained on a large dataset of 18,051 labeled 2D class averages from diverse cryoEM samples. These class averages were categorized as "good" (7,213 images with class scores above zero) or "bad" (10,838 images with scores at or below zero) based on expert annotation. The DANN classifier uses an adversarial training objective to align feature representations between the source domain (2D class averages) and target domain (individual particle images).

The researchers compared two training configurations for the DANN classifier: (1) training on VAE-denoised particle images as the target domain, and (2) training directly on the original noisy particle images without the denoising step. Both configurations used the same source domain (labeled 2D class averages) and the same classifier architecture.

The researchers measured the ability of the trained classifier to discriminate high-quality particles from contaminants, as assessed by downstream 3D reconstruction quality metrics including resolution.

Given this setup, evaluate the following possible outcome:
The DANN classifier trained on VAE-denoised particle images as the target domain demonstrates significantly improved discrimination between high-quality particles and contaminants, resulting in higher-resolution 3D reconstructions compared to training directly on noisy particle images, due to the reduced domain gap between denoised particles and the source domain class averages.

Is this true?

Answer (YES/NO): YES